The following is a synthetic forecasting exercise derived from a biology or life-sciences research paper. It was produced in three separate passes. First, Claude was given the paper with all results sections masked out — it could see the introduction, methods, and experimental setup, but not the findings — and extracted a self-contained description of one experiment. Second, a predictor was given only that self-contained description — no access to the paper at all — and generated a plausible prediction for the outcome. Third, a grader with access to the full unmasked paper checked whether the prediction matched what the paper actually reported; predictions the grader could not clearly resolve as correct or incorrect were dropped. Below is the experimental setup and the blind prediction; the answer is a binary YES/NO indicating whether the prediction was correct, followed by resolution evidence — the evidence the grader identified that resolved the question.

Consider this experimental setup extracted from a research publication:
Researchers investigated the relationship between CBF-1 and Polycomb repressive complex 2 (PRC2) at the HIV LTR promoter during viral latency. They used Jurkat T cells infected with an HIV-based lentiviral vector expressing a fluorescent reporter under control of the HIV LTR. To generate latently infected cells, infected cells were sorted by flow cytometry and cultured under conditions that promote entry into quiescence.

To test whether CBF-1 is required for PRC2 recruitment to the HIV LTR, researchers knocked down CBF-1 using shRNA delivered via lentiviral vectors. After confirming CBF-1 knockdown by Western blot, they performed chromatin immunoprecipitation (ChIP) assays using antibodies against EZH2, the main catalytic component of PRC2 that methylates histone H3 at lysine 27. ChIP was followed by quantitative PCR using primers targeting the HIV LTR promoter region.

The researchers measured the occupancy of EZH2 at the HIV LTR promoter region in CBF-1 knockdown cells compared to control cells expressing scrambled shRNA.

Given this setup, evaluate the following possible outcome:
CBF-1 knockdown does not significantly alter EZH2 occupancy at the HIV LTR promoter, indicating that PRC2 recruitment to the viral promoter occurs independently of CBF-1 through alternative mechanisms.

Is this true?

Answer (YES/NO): NO